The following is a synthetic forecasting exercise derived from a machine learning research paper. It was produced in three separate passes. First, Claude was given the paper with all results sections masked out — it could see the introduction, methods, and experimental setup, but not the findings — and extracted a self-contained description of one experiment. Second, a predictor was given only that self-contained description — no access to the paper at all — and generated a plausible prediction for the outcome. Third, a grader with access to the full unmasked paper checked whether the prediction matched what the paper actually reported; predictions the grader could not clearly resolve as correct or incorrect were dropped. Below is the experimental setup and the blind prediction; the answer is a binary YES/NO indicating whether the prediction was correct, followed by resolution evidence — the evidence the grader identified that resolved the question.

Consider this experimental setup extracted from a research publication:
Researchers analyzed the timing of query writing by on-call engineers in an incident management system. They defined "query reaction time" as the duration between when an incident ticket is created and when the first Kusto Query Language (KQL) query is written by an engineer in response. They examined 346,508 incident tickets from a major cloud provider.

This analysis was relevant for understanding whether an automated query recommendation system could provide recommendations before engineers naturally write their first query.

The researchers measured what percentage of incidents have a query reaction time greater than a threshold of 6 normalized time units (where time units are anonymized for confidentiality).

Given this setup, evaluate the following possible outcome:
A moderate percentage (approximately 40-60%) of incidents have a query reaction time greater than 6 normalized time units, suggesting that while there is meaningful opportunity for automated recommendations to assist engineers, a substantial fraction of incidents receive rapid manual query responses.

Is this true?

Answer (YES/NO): NO